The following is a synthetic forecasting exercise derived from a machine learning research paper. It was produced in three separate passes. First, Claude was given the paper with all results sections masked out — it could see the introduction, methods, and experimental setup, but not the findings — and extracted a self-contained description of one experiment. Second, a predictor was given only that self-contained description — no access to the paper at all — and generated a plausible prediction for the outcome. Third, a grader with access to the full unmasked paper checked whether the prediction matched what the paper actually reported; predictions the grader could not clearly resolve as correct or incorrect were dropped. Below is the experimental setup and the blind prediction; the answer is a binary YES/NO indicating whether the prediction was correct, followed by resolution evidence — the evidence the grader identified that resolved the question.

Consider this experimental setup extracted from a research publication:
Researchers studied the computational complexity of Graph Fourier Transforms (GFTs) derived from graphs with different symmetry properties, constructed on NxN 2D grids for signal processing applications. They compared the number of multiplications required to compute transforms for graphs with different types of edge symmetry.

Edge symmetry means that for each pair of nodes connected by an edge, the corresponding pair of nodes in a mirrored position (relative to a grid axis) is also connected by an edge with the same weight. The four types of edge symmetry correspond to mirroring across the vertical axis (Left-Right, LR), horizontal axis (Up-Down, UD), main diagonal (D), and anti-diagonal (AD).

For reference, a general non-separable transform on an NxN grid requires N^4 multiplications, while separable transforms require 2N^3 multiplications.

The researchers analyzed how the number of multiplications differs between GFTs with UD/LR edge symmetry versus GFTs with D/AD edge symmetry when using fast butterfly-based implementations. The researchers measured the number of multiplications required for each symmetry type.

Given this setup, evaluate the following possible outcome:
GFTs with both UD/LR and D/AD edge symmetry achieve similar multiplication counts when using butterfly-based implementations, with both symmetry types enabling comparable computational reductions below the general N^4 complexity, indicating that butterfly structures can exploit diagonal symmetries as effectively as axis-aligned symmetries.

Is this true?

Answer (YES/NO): YES